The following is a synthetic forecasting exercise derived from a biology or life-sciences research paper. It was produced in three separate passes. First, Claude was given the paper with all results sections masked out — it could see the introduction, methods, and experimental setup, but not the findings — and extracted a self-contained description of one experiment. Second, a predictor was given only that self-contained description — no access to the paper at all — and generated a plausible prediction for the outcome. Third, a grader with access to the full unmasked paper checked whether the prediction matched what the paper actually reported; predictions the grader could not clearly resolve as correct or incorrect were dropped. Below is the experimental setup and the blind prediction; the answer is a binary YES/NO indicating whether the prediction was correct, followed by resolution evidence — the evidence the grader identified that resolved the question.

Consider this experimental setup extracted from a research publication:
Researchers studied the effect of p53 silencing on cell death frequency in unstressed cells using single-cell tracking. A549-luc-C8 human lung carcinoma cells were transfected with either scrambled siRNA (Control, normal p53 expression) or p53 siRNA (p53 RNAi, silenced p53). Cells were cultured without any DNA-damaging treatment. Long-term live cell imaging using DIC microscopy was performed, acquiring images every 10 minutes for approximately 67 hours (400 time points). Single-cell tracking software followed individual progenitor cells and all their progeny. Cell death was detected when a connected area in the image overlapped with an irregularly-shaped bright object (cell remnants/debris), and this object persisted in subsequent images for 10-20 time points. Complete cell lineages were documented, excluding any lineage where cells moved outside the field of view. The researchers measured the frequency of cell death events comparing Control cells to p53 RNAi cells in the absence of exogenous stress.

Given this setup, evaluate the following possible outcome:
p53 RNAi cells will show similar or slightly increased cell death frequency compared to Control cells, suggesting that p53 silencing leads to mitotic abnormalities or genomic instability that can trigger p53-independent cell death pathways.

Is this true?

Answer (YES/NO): NO